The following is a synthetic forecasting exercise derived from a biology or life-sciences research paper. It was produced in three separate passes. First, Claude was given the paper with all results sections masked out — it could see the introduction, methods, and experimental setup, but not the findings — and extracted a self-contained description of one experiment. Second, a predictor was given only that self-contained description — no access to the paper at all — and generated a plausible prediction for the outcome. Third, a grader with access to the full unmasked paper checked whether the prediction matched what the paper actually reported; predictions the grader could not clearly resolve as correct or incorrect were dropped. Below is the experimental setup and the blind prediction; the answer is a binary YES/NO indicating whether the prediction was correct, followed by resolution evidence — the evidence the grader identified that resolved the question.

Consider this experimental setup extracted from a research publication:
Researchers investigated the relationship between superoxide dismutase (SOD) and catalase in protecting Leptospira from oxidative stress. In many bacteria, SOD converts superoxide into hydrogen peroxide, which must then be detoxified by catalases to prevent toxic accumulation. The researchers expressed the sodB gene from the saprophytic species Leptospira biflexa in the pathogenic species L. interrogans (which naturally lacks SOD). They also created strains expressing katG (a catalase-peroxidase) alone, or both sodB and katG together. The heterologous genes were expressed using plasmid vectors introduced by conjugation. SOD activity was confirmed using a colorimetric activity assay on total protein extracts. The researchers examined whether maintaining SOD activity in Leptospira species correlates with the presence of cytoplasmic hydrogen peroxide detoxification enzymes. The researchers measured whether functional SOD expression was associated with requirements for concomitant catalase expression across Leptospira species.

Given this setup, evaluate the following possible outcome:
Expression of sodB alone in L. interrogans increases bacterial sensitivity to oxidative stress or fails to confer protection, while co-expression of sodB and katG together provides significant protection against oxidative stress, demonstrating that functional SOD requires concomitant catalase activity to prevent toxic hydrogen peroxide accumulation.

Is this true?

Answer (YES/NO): YES